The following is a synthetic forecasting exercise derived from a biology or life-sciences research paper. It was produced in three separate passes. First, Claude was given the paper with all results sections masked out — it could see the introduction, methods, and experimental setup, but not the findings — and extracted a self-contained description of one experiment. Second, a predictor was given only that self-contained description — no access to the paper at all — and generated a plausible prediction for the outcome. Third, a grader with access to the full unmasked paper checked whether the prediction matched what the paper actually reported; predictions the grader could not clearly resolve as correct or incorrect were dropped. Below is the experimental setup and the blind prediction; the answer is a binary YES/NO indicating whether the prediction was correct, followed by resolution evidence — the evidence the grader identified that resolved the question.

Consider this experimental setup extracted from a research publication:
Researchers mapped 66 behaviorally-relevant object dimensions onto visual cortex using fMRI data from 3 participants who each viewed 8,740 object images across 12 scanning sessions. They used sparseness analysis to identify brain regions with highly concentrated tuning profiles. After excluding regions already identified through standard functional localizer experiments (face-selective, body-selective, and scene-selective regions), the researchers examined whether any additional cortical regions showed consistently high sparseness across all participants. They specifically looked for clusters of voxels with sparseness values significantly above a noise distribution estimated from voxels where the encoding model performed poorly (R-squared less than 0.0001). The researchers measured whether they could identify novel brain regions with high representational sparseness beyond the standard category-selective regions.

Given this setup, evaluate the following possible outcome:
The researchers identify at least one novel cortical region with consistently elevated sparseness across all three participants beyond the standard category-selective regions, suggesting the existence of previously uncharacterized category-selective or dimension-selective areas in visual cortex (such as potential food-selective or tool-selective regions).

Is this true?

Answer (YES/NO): YES